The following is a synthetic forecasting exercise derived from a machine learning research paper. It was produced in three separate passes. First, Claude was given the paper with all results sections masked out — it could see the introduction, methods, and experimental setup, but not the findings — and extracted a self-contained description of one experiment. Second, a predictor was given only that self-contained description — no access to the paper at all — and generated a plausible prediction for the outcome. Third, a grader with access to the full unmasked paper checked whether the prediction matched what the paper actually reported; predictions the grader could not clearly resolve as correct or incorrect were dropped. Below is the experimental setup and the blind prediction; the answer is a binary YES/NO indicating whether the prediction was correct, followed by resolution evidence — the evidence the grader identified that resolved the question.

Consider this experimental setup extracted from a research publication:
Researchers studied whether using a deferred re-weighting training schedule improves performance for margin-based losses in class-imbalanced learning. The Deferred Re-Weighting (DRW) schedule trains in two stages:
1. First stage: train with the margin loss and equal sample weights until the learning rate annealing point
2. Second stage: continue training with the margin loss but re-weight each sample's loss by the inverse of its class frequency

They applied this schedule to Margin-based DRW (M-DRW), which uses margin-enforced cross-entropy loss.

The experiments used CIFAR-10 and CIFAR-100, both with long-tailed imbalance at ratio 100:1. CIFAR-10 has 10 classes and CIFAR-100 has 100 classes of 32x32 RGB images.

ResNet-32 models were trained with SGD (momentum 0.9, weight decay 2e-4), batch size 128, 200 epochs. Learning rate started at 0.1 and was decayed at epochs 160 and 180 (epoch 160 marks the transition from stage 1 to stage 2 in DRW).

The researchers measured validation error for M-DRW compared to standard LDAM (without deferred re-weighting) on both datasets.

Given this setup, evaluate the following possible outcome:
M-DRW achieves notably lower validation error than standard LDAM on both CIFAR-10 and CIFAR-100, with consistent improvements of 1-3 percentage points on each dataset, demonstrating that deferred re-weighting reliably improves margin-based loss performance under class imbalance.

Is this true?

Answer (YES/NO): NO